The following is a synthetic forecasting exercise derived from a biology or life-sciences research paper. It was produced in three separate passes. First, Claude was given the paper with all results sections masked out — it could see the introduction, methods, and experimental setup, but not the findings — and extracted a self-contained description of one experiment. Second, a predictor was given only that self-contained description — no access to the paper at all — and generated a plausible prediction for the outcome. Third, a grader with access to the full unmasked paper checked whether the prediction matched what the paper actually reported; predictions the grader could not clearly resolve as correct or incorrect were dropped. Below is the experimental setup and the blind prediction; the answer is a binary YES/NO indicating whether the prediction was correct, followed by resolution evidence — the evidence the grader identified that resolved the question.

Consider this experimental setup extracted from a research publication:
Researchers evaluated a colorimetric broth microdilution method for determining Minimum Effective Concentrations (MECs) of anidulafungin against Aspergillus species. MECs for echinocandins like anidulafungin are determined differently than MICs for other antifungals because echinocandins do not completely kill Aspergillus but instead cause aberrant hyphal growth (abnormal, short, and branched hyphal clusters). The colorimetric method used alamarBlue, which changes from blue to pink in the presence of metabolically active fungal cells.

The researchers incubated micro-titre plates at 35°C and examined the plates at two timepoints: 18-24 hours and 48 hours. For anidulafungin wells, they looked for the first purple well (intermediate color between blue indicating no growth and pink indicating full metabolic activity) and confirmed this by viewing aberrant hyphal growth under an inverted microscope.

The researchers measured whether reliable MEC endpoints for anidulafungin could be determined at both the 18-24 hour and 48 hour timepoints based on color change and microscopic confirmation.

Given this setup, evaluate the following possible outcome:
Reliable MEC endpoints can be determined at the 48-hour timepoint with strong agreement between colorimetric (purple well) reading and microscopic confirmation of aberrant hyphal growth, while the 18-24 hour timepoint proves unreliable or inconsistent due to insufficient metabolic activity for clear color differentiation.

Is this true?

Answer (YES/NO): NO